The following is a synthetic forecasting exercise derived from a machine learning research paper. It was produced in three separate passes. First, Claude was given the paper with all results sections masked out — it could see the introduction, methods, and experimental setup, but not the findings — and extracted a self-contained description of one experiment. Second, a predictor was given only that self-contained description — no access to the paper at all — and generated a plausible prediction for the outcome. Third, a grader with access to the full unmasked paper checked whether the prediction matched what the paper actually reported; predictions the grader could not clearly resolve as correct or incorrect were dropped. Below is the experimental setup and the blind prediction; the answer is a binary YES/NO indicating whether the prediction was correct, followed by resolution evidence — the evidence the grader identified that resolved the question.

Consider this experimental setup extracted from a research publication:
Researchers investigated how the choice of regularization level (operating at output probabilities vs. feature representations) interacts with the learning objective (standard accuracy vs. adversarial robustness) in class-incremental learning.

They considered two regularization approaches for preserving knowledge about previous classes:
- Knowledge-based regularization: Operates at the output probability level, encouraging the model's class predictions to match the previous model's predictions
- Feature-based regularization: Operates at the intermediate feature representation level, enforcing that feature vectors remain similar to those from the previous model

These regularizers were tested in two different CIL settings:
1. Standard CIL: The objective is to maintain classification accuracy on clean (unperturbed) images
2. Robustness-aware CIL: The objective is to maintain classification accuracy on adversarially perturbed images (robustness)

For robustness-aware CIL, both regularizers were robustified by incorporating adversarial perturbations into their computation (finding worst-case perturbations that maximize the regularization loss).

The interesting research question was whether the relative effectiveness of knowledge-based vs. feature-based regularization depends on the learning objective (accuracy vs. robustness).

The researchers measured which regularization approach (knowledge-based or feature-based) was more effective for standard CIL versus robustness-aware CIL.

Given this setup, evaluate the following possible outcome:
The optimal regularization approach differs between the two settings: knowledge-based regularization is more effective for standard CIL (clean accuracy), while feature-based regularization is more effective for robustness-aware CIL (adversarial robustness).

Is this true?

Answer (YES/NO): YES